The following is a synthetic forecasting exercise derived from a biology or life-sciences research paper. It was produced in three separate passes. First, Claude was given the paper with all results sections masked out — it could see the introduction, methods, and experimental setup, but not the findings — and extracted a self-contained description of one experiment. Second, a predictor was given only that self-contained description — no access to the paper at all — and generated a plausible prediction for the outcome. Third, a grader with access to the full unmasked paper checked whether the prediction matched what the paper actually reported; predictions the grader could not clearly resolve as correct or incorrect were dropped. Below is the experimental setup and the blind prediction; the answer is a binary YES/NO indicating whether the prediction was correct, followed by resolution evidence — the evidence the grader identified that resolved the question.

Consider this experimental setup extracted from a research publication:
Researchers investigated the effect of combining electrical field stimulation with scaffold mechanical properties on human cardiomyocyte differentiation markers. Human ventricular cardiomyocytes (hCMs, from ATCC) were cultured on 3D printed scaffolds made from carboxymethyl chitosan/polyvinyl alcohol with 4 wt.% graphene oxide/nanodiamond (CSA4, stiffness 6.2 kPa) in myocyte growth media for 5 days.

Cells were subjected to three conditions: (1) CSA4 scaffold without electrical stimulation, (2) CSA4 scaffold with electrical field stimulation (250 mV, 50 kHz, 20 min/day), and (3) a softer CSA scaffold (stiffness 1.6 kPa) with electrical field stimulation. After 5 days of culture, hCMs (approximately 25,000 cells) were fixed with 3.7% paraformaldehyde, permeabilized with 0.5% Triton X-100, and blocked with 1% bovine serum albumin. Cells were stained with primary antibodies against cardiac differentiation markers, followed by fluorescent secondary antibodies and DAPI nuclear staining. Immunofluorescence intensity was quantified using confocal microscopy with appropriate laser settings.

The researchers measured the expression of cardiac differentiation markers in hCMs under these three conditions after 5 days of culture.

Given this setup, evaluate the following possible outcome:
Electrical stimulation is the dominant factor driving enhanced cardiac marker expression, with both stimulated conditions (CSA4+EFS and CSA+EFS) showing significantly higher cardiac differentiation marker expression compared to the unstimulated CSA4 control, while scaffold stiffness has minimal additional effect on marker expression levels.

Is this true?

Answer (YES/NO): NO